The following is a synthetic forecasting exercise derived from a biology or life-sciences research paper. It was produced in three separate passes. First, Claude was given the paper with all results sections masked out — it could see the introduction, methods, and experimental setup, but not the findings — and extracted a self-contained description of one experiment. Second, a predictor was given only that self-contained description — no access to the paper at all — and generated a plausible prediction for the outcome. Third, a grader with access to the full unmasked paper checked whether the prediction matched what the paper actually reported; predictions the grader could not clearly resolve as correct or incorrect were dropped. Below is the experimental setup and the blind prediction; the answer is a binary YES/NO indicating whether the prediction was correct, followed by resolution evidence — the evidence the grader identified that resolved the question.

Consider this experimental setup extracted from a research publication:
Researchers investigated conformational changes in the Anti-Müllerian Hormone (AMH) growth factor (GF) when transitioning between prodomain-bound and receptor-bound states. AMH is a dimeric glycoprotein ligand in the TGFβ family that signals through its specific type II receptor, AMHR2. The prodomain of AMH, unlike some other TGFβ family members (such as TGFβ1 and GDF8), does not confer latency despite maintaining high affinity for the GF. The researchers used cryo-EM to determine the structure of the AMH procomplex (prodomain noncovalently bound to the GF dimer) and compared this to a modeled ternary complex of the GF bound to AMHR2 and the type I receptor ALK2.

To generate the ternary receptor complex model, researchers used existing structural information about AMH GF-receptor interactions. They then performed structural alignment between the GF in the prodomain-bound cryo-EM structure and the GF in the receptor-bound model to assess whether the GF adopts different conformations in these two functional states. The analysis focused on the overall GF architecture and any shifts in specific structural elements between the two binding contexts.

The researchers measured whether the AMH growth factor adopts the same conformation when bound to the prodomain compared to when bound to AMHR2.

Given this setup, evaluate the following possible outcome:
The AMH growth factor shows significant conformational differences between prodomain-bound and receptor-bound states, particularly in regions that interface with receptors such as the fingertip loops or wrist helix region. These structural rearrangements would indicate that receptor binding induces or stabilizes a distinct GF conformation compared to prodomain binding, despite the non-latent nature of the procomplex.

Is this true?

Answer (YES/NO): YES